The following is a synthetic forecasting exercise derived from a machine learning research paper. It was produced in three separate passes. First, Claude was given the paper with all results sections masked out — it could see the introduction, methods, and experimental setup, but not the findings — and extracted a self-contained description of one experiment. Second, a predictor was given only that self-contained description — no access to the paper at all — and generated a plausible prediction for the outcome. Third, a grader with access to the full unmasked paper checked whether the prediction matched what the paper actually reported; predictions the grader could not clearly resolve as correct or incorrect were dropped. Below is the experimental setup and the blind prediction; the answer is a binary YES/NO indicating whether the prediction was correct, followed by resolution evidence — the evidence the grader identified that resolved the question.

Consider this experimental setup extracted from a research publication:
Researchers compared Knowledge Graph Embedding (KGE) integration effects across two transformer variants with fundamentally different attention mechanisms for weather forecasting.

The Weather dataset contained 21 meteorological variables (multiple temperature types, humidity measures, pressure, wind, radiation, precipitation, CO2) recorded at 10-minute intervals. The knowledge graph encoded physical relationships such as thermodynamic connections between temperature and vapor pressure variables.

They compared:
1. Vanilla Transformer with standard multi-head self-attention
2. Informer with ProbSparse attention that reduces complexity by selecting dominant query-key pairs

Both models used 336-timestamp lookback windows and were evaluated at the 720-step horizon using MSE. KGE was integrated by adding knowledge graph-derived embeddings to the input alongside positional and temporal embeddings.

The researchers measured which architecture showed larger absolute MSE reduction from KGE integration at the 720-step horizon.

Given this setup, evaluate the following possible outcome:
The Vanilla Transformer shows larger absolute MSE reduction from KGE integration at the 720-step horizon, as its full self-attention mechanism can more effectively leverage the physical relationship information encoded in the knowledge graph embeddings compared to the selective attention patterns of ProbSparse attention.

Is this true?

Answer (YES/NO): NO